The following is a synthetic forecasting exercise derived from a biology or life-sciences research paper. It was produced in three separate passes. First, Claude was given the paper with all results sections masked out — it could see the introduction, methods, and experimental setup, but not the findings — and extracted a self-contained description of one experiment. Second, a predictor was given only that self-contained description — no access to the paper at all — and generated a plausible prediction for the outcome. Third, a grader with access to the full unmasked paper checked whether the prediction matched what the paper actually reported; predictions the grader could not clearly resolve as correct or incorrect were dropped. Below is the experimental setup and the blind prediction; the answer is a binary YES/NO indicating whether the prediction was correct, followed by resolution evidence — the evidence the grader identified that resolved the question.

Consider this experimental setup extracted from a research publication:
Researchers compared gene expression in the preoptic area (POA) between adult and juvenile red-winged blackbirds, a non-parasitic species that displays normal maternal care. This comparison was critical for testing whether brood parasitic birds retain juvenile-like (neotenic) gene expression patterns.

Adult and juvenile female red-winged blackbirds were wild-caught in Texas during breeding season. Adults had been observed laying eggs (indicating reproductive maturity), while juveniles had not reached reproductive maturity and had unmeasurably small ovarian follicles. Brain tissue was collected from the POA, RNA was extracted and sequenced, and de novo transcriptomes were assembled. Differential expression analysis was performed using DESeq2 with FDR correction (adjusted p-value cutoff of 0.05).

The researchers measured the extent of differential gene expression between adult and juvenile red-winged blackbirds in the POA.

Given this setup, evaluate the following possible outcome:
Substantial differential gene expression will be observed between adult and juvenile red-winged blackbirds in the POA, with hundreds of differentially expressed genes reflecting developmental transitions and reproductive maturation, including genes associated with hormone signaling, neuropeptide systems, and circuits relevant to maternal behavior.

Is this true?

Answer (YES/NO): NO